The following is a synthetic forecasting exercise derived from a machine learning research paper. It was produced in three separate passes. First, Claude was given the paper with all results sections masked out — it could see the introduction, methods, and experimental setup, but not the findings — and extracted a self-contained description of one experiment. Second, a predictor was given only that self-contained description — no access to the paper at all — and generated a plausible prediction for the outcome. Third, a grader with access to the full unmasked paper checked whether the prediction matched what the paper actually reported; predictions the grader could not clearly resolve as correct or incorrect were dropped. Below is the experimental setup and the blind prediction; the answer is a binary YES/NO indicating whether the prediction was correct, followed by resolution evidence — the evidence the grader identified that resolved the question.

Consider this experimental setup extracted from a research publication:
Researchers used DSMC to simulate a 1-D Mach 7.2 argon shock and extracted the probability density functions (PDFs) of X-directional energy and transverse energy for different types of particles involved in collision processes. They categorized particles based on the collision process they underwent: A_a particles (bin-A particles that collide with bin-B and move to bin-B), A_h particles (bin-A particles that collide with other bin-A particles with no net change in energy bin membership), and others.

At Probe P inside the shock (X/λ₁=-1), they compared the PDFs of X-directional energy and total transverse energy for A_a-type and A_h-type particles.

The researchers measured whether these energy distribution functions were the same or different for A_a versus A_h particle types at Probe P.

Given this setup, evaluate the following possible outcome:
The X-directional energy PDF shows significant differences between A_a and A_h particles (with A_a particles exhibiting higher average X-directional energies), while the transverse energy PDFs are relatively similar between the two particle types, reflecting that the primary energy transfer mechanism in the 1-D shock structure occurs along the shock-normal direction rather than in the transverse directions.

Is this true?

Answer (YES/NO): NO